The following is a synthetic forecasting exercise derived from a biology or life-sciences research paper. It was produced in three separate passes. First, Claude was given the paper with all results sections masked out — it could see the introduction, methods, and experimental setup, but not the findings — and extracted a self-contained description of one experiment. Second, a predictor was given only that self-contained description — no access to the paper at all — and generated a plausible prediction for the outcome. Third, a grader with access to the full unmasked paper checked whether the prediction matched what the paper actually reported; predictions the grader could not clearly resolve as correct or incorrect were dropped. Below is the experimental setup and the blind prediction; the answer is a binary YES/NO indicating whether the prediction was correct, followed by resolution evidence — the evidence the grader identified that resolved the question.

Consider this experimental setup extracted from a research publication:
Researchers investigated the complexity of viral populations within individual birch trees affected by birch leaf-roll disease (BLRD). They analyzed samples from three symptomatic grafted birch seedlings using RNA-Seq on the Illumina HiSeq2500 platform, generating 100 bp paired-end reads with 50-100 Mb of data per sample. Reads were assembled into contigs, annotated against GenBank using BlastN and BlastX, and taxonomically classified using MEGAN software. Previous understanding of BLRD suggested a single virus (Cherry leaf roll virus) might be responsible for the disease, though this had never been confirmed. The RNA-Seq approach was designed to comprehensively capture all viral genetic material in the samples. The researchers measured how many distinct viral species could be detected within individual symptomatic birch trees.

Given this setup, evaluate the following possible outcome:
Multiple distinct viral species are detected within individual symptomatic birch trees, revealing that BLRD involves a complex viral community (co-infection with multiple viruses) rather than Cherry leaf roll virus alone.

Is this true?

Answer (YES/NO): YES